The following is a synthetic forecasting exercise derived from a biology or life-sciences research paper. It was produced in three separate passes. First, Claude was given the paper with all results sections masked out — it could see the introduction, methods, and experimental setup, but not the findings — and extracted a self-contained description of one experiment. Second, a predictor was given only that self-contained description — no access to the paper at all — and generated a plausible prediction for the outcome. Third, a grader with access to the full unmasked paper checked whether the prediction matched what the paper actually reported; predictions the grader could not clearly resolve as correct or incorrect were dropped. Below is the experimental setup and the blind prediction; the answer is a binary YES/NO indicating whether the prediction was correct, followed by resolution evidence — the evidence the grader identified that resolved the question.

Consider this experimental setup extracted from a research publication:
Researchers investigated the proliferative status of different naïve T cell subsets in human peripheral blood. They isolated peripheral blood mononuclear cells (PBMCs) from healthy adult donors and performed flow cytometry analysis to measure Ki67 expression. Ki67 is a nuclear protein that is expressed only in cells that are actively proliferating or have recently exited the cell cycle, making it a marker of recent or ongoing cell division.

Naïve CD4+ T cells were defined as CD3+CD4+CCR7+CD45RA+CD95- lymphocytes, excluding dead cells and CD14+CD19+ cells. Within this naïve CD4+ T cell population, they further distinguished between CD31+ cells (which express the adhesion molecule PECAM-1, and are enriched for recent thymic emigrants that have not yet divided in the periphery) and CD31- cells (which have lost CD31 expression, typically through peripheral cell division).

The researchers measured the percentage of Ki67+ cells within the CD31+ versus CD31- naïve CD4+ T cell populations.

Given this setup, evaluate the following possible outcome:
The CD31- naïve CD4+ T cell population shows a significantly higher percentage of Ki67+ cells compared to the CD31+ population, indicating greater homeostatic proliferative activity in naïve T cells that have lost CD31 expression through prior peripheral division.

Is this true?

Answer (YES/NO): NO